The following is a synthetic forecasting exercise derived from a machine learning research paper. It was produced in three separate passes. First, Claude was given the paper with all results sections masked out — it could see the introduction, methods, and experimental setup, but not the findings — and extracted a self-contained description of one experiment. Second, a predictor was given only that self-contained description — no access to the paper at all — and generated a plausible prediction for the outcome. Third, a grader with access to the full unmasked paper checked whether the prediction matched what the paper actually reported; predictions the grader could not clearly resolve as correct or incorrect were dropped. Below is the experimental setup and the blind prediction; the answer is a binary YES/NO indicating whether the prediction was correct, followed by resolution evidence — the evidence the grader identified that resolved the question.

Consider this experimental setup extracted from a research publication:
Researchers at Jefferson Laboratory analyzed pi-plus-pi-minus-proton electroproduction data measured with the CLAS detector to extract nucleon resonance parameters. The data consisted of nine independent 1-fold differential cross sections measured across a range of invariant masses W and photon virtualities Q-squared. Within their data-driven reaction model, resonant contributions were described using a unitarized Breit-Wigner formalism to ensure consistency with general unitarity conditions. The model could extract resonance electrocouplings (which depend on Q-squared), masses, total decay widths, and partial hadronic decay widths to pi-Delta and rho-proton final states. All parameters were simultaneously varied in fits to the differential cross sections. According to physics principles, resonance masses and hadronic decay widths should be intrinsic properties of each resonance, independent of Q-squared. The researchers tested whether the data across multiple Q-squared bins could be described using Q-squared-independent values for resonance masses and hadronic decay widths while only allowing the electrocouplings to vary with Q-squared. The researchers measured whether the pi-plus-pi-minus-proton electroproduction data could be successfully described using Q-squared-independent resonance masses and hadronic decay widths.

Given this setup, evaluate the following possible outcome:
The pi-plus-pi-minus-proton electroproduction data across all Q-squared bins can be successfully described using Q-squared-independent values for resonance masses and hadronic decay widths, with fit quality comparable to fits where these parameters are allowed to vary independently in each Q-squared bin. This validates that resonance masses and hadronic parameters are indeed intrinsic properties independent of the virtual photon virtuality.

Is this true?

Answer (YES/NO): YES